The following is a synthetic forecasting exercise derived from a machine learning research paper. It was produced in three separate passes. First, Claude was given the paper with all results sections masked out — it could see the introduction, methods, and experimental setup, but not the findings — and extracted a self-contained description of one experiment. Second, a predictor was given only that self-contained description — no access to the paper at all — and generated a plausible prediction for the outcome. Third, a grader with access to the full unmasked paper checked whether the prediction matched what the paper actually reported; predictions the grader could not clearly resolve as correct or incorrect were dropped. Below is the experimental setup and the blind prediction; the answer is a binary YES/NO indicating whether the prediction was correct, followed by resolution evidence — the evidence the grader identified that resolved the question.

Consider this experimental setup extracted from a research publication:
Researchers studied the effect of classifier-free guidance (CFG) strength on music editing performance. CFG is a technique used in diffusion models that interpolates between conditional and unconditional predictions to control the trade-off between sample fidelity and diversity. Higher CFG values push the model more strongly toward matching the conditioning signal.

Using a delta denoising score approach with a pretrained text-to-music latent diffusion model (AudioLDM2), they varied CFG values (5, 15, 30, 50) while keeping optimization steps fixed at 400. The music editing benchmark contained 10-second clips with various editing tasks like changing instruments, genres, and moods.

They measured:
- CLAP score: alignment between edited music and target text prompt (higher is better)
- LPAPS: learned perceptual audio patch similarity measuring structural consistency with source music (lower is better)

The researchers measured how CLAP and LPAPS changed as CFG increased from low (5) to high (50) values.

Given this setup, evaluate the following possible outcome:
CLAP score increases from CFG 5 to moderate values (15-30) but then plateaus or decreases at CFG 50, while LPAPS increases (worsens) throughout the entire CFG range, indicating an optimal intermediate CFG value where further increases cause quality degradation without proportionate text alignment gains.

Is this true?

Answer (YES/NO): NO